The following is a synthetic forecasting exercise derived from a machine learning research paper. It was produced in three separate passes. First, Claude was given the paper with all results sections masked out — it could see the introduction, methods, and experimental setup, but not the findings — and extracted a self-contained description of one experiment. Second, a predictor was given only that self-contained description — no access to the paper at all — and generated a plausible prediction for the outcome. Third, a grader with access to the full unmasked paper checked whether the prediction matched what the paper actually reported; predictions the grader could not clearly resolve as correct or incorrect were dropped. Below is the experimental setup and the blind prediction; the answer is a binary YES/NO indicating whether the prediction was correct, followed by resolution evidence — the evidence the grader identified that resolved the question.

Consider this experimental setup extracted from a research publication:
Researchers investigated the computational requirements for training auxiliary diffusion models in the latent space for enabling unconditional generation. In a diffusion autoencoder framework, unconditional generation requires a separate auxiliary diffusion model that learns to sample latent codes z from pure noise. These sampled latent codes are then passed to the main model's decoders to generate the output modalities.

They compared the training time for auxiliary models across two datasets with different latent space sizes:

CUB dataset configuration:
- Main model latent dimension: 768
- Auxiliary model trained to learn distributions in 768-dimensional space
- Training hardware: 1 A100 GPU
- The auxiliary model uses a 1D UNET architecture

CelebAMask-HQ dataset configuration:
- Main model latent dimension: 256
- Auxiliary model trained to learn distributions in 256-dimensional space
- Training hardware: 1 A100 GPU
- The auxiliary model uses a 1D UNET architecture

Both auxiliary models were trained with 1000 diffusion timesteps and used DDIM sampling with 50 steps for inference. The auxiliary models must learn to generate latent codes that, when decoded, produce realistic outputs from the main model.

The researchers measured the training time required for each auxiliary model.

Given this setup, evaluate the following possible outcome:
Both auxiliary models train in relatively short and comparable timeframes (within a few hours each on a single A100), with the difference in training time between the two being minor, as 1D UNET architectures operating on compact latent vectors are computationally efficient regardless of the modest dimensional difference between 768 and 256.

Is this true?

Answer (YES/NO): NO